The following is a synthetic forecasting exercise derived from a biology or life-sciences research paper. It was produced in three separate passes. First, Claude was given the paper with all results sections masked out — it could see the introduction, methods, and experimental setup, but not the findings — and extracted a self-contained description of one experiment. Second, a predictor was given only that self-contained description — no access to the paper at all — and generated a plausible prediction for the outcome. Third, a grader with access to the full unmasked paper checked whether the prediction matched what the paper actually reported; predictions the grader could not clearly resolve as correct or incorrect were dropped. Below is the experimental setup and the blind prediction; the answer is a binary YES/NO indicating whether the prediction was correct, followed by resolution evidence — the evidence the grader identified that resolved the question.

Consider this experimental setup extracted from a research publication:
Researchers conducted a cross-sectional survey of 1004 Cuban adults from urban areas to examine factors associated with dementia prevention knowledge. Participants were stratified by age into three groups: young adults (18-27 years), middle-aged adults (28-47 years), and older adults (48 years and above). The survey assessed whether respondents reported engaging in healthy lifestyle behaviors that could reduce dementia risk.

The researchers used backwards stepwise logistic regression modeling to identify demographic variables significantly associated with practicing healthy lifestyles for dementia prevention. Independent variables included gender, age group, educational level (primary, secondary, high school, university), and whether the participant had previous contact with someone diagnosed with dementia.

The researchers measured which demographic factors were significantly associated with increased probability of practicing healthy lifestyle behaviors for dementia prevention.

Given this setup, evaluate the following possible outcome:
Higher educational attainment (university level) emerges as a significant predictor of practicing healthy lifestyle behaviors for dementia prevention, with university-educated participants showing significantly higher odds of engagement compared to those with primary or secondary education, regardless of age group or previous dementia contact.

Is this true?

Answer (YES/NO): YES